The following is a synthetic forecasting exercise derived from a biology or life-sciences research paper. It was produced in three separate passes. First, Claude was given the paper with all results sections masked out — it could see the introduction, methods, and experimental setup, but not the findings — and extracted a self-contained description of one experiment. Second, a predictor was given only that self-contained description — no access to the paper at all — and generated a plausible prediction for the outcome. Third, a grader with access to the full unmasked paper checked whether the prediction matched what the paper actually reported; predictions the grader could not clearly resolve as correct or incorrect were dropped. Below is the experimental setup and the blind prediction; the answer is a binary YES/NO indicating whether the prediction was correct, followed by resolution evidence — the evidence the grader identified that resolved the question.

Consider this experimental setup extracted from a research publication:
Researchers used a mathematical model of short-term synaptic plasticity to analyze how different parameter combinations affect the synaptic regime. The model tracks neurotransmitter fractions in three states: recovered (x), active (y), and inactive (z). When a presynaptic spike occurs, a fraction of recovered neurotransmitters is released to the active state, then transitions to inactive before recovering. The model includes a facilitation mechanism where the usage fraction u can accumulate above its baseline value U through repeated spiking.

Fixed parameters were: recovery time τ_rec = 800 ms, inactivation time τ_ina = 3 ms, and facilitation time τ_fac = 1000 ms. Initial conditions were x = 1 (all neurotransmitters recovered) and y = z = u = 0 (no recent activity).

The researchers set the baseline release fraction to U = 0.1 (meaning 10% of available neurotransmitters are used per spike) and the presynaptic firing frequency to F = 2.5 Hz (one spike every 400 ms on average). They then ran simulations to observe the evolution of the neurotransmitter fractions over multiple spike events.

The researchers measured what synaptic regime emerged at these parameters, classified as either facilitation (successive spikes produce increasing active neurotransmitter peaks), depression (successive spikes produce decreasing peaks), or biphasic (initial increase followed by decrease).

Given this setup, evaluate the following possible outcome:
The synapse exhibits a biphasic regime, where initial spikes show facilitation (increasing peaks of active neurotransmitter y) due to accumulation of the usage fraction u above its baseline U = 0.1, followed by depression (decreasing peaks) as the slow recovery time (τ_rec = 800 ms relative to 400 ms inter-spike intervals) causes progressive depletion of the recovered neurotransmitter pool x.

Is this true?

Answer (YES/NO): NO